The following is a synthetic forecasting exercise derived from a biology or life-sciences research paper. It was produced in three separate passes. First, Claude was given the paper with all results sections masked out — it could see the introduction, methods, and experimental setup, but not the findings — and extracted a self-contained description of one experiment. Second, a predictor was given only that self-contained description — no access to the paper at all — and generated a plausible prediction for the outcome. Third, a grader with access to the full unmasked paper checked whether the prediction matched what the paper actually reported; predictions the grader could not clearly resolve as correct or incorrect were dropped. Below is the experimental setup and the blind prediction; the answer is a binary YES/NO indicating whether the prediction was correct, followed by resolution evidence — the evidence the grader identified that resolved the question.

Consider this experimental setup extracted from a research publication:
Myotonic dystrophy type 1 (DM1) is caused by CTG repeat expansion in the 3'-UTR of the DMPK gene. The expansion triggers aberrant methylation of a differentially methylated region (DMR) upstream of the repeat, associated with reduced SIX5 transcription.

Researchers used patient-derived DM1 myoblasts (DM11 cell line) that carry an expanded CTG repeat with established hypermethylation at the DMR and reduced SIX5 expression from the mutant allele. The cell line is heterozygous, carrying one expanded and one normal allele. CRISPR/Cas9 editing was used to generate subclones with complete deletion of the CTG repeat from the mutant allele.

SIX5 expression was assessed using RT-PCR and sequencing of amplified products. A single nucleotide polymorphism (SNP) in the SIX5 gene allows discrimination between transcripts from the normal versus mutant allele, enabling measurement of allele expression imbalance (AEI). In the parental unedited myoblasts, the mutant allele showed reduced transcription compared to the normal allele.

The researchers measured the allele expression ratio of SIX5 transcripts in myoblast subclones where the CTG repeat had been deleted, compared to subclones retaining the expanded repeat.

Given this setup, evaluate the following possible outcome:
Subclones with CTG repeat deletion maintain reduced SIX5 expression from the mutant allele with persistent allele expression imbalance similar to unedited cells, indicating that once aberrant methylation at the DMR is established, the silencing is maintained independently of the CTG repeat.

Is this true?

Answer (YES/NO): YES